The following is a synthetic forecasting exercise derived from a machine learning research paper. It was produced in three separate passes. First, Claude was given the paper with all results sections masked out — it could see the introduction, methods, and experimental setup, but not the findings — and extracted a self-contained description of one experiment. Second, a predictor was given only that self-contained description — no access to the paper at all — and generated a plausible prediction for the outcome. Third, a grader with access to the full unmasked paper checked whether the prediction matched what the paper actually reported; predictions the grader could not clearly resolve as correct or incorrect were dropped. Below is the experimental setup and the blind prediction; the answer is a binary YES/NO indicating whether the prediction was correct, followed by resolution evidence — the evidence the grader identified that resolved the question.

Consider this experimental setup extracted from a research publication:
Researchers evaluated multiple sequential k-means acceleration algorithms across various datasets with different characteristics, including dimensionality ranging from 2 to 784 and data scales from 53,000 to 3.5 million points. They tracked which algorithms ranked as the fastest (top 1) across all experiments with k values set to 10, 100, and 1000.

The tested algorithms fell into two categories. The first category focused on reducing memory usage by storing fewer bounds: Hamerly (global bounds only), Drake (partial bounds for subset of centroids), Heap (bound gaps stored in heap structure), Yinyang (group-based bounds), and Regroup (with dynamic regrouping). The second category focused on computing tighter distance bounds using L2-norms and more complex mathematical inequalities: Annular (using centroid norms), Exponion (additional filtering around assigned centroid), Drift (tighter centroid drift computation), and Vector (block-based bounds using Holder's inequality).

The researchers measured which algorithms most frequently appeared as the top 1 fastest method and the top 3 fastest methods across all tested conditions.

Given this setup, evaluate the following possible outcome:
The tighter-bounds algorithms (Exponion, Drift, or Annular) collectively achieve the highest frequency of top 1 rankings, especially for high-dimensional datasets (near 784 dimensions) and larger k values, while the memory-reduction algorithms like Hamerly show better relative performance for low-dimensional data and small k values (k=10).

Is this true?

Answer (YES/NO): NO